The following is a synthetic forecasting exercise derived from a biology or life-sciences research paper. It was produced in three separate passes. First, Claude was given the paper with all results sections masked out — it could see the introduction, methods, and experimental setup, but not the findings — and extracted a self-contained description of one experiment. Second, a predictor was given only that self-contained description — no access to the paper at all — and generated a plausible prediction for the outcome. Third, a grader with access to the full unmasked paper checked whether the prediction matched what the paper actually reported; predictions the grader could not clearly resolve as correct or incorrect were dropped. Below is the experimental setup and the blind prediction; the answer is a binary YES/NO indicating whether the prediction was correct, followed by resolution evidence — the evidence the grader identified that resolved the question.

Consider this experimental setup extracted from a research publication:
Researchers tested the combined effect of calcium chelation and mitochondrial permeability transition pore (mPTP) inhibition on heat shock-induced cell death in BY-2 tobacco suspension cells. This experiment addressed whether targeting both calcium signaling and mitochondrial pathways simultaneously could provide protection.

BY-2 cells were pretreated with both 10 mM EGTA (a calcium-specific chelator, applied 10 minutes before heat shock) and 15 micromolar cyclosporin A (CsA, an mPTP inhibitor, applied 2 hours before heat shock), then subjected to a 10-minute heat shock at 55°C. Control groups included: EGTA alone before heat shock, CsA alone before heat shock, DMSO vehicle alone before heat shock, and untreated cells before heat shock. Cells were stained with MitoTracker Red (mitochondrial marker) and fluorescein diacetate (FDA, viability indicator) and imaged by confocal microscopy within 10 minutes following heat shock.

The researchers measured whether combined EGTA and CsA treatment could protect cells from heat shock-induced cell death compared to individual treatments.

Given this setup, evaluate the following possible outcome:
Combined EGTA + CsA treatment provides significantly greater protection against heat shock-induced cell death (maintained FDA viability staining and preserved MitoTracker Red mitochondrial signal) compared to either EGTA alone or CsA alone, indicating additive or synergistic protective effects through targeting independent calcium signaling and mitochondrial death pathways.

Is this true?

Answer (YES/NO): NO